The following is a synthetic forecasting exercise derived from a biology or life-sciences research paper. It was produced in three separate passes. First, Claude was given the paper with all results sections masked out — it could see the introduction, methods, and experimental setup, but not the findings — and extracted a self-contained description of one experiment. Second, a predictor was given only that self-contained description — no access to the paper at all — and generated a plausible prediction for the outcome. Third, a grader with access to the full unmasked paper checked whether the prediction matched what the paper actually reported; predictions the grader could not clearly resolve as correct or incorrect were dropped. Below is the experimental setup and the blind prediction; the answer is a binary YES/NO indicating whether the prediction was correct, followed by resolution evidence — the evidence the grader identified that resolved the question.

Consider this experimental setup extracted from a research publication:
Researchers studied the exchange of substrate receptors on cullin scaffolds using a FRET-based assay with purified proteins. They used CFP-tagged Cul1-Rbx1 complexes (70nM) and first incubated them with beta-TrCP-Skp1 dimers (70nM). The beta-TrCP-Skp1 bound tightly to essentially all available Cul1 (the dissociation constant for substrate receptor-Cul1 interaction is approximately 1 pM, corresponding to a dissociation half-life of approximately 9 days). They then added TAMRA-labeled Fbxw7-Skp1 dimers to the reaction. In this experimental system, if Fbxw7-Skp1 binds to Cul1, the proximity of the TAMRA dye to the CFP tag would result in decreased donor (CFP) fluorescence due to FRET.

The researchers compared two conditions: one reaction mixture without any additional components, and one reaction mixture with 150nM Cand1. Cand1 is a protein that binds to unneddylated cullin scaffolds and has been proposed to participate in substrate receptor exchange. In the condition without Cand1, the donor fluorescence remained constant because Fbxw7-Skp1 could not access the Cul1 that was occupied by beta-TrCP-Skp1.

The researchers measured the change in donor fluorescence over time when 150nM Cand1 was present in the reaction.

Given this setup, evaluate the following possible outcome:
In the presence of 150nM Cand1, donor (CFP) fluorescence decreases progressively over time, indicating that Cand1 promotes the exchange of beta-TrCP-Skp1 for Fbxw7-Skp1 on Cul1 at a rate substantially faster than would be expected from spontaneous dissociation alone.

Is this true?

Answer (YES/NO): YES